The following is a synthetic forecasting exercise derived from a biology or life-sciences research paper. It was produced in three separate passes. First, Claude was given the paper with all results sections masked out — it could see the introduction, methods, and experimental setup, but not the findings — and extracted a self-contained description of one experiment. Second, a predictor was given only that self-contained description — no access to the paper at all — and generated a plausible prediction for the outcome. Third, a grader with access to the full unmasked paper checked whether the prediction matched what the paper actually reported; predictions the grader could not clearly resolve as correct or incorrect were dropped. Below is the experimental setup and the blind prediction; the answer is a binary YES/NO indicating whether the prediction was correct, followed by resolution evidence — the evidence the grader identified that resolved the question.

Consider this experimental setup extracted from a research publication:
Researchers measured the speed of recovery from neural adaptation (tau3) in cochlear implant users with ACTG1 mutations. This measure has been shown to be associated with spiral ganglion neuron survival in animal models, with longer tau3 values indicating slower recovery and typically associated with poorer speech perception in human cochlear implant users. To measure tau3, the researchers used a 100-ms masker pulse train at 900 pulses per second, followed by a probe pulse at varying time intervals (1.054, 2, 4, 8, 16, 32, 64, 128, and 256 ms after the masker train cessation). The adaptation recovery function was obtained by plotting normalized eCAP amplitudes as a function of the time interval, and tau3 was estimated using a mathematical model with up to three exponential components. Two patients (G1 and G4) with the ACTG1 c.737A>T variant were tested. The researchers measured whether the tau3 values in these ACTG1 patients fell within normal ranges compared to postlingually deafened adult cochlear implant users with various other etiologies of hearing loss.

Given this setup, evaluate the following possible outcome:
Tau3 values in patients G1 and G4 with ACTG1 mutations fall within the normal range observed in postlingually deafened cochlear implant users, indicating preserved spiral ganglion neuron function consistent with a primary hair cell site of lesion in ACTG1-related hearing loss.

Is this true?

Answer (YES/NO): NO